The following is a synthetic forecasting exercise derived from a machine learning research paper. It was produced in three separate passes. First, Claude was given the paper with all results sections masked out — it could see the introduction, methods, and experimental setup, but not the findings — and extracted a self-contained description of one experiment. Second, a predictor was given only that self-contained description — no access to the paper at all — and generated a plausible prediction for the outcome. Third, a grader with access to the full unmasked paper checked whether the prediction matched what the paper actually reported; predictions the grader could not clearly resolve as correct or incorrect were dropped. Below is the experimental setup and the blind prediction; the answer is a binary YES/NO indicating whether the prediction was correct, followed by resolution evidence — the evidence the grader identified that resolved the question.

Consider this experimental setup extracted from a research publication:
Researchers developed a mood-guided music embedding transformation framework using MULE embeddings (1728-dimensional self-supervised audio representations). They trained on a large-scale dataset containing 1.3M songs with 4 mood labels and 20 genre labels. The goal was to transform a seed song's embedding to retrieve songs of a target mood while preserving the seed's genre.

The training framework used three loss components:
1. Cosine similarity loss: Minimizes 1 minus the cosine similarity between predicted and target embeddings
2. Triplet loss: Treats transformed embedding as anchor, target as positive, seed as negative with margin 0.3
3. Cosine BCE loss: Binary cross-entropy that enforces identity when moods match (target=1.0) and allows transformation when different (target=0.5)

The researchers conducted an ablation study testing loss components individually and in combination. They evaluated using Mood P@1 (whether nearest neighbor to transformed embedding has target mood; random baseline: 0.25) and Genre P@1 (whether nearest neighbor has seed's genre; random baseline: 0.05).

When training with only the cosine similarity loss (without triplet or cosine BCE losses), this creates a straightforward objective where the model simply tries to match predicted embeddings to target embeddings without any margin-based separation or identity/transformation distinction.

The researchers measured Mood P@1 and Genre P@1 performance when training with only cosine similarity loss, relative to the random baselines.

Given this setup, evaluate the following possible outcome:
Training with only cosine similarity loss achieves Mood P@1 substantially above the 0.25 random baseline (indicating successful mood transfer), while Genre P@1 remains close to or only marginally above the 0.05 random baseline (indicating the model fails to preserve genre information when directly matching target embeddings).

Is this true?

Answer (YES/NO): NO